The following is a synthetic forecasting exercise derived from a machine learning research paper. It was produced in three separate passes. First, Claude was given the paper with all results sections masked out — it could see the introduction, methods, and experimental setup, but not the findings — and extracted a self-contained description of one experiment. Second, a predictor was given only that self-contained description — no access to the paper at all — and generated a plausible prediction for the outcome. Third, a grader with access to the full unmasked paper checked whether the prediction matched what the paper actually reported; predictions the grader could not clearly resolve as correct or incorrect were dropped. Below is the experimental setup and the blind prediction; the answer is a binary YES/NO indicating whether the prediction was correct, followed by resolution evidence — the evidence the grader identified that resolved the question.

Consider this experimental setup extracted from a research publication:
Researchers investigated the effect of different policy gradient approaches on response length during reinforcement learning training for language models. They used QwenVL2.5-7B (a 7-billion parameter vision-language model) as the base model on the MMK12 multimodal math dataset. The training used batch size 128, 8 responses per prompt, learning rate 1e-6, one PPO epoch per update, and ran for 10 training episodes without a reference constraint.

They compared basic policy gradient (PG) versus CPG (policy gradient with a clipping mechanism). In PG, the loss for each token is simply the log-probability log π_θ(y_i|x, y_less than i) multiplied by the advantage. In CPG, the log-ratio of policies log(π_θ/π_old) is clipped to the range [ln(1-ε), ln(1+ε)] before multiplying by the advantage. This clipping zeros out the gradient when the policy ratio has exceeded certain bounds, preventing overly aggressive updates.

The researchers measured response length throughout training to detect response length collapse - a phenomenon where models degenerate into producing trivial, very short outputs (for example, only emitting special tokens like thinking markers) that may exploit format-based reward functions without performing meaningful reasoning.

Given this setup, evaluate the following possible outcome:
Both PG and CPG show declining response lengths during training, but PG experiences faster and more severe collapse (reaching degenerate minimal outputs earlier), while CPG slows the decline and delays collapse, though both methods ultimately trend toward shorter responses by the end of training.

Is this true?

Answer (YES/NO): NO